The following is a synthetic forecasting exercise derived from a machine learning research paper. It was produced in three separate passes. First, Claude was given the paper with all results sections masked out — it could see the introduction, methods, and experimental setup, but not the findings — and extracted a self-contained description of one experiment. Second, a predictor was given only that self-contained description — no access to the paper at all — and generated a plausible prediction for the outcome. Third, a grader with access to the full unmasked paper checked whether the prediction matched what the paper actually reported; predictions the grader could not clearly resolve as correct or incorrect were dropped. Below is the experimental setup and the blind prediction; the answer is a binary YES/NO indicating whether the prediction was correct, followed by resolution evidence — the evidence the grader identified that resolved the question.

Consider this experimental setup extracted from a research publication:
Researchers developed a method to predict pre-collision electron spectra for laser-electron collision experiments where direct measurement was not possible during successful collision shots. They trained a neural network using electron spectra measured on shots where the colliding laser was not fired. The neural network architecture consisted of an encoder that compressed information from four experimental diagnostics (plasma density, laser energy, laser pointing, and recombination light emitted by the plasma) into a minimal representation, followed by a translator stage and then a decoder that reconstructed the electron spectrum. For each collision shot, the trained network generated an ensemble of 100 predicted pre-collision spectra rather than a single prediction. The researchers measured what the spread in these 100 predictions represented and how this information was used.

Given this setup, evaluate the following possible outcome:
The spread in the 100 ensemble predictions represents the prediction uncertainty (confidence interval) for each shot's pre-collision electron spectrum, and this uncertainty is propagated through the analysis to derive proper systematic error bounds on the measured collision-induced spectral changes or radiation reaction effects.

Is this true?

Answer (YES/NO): YES